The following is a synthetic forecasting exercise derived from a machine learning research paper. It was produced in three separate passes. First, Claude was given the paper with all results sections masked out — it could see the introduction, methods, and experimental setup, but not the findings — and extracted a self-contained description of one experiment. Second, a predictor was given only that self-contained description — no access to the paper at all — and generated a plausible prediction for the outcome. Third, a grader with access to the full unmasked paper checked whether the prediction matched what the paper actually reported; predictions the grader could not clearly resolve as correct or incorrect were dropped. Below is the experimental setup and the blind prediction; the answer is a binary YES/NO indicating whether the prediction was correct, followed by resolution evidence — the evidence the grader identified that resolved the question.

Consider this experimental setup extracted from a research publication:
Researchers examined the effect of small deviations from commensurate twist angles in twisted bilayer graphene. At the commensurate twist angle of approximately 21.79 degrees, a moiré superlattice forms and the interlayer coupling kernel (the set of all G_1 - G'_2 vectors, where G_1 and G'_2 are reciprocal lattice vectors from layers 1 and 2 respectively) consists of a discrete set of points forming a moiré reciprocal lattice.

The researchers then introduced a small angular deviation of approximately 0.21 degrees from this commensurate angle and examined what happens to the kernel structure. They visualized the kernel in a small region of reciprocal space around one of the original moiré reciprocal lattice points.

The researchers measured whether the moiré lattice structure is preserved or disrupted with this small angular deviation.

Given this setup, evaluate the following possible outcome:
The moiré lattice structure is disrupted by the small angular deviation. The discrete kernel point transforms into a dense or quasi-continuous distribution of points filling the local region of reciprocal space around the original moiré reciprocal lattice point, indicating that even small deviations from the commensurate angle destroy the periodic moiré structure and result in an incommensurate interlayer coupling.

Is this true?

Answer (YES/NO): YES